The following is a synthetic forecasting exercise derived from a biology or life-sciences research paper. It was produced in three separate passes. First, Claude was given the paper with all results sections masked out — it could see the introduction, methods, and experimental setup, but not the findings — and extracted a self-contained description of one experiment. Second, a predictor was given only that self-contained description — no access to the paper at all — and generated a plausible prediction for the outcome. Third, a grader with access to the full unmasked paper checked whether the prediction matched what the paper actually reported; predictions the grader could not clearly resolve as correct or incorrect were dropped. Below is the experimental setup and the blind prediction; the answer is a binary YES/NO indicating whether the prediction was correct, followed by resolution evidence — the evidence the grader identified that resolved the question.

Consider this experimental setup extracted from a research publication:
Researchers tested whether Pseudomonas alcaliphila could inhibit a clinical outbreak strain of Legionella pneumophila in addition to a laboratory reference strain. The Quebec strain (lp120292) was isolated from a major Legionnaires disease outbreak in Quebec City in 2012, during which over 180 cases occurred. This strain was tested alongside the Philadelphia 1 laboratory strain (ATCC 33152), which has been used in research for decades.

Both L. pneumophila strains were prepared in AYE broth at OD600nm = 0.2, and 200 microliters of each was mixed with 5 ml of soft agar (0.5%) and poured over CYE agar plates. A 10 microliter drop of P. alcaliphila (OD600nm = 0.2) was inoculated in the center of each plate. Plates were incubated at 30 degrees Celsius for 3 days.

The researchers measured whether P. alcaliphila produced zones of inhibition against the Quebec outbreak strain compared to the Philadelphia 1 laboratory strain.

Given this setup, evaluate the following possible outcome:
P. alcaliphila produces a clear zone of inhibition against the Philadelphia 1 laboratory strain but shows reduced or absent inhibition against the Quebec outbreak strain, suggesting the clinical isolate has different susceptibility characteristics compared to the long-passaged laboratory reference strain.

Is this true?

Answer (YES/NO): NO